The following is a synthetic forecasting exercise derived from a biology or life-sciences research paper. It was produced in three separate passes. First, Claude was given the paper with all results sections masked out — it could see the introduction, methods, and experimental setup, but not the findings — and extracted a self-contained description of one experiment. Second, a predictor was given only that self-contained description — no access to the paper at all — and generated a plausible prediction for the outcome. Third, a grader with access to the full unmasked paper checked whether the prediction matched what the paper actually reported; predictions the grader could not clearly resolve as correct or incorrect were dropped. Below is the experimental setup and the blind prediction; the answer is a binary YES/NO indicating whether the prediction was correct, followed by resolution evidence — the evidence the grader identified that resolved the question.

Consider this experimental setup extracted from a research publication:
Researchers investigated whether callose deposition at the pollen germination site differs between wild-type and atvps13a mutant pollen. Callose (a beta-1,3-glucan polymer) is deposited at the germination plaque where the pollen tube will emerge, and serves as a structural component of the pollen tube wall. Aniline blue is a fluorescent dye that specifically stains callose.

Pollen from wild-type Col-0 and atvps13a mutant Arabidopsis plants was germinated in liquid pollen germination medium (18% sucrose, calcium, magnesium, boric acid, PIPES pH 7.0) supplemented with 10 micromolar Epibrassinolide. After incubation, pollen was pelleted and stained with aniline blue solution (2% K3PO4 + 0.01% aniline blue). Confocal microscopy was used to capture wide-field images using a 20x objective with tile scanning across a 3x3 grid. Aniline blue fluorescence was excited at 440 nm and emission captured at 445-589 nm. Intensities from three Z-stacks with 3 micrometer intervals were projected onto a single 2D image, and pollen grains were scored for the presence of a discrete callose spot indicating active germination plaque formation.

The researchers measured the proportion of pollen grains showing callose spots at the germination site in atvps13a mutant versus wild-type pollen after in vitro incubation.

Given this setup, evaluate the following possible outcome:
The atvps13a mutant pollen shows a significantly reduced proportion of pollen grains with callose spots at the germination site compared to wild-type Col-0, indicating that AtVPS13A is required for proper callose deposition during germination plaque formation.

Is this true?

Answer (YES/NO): YES